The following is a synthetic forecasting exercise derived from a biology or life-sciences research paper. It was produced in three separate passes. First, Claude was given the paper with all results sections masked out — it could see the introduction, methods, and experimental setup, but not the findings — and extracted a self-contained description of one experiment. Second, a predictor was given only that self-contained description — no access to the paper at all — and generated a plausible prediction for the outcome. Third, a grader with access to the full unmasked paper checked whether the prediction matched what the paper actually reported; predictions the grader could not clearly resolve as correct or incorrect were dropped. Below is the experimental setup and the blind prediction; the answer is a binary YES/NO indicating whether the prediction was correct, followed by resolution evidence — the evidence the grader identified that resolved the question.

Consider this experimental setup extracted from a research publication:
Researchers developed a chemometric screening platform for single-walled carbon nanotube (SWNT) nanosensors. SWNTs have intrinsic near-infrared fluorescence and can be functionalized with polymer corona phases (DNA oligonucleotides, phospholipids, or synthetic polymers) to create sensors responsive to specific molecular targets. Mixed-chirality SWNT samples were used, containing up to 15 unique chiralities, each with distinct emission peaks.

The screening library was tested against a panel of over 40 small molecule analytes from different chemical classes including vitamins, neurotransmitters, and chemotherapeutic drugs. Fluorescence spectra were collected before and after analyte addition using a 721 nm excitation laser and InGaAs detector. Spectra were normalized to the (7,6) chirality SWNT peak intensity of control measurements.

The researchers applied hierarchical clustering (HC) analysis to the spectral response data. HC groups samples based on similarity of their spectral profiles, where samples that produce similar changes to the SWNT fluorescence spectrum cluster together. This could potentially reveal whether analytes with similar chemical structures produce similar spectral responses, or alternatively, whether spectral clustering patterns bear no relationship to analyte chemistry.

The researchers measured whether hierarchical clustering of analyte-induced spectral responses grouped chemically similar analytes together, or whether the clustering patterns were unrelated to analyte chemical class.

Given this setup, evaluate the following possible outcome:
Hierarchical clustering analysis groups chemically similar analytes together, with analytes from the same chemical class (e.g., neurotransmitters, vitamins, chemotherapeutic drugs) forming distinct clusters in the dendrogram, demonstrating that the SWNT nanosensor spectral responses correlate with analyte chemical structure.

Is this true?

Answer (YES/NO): NO